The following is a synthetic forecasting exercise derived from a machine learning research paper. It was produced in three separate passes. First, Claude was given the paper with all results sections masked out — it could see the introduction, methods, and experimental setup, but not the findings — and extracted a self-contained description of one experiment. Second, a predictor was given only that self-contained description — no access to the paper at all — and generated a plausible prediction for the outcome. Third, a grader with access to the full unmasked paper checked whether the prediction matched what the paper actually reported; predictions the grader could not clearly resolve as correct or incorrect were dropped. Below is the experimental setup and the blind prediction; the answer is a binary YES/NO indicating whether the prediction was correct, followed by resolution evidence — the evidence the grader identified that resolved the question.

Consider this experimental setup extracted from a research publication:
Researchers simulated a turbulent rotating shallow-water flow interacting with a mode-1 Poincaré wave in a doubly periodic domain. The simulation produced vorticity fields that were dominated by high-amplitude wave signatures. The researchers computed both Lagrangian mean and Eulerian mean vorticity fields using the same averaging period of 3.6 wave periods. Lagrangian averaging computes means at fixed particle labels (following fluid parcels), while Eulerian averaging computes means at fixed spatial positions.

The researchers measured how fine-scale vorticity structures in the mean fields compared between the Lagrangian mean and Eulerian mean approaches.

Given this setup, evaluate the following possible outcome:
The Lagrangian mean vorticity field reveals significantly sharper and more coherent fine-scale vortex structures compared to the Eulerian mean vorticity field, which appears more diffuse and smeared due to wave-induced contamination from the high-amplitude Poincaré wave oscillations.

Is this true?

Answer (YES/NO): NO